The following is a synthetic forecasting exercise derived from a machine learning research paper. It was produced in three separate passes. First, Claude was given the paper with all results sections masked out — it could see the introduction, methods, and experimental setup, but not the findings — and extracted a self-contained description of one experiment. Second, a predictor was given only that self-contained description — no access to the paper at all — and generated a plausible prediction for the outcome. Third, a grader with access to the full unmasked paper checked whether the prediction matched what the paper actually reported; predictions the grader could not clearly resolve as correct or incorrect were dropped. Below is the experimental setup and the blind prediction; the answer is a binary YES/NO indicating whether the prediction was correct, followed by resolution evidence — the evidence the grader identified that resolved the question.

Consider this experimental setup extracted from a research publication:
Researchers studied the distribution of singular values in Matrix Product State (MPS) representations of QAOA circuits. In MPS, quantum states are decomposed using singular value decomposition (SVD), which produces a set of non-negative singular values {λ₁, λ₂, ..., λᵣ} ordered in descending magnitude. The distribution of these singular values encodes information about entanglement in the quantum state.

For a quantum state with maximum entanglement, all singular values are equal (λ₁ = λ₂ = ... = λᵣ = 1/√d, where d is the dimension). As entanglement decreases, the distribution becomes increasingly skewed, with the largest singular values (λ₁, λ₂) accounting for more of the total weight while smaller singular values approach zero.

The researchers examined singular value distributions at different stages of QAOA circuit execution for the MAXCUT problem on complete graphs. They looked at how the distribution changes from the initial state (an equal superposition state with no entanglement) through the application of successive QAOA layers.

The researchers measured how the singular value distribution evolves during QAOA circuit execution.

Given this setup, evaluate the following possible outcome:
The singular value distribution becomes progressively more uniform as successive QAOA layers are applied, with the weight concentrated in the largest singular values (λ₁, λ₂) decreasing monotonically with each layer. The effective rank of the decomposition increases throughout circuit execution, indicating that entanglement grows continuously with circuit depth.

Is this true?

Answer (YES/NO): NO